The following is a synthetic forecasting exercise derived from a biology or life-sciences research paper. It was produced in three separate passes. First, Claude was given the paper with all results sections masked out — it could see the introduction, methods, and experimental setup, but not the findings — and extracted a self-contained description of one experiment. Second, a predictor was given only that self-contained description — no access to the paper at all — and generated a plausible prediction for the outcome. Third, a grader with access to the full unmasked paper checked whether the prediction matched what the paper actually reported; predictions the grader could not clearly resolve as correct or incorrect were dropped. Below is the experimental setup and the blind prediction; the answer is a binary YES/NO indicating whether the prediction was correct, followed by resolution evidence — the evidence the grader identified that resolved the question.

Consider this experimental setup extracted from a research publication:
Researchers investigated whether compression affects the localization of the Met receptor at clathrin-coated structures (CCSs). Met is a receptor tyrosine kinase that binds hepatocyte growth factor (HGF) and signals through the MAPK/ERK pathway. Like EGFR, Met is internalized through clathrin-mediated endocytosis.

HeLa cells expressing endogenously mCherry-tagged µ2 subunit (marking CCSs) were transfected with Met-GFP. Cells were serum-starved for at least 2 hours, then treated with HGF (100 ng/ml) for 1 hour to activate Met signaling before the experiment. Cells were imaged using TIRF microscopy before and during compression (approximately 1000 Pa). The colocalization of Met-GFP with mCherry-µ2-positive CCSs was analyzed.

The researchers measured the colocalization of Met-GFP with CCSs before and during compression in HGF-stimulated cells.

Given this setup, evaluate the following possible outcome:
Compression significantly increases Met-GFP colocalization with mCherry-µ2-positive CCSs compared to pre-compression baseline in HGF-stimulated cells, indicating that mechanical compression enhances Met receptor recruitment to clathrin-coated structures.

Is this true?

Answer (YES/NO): YES